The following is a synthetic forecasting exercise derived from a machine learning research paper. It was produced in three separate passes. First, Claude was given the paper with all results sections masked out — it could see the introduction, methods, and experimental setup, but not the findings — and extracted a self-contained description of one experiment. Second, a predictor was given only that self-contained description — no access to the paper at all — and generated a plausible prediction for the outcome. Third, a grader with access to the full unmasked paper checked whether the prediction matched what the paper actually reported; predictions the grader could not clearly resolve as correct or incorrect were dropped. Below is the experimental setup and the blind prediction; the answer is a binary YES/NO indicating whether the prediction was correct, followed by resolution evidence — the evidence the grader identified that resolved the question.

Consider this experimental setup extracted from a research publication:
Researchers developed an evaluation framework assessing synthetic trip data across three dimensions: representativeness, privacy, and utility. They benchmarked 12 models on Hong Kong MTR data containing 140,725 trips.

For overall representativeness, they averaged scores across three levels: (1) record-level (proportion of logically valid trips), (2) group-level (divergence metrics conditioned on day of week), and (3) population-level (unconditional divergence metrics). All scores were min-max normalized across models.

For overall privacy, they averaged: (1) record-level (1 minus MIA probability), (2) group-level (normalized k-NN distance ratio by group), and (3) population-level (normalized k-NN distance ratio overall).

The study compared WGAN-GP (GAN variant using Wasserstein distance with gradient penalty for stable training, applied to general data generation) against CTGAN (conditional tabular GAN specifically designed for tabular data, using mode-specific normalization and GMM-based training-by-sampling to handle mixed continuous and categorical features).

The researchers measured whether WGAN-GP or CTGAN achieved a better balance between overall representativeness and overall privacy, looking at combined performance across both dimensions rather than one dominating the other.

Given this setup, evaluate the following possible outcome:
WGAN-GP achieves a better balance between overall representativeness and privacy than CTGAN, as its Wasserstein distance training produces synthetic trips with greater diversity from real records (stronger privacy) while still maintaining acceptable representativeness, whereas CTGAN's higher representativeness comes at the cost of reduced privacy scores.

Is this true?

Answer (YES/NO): NO